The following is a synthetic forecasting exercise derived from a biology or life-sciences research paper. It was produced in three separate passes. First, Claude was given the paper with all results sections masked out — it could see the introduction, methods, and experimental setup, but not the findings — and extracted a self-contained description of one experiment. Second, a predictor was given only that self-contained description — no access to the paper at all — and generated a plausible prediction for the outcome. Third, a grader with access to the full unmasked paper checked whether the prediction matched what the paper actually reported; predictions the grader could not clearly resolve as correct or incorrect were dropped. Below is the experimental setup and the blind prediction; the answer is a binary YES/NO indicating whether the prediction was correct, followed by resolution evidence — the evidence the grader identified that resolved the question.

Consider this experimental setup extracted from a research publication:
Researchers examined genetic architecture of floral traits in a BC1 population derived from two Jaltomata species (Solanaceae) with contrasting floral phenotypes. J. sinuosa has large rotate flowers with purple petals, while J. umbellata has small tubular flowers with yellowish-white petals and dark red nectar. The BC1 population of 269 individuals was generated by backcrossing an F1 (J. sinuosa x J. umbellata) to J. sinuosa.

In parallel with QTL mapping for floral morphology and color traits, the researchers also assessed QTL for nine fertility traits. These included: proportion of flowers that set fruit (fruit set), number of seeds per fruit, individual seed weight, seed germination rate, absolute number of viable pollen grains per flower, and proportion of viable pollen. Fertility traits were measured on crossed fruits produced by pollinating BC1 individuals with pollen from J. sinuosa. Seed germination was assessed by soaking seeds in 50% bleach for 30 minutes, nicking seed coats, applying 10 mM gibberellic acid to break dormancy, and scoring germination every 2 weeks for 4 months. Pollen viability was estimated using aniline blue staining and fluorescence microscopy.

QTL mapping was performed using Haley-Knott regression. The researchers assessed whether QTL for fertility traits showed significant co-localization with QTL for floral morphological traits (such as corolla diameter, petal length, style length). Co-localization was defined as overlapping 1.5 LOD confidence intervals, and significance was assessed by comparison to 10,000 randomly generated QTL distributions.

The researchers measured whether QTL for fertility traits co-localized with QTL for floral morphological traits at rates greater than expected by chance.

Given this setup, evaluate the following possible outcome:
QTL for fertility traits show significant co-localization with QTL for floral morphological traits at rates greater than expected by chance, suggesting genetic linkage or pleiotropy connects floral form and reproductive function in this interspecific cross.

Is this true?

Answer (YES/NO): NO